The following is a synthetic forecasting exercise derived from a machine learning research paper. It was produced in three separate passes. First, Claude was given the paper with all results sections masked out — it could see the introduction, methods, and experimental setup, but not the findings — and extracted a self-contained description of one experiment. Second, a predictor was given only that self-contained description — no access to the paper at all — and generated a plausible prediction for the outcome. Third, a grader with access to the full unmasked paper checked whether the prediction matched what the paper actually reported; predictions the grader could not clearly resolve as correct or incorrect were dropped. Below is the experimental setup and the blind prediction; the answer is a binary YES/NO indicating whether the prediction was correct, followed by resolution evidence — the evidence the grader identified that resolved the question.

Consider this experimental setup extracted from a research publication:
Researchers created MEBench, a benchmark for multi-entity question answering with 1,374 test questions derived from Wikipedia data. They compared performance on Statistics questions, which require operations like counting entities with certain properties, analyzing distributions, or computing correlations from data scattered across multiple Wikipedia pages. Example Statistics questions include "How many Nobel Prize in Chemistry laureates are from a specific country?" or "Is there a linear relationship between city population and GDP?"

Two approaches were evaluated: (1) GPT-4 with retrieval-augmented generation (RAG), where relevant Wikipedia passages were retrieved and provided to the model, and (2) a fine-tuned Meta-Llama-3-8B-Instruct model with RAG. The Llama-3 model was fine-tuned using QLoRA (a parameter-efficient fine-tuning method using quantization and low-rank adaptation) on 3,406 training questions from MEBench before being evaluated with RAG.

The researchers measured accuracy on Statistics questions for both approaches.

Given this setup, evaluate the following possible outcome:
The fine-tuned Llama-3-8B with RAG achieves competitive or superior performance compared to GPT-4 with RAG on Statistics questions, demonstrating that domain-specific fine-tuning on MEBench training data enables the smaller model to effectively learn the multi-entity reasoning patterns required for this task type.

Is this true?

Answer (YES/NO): YES